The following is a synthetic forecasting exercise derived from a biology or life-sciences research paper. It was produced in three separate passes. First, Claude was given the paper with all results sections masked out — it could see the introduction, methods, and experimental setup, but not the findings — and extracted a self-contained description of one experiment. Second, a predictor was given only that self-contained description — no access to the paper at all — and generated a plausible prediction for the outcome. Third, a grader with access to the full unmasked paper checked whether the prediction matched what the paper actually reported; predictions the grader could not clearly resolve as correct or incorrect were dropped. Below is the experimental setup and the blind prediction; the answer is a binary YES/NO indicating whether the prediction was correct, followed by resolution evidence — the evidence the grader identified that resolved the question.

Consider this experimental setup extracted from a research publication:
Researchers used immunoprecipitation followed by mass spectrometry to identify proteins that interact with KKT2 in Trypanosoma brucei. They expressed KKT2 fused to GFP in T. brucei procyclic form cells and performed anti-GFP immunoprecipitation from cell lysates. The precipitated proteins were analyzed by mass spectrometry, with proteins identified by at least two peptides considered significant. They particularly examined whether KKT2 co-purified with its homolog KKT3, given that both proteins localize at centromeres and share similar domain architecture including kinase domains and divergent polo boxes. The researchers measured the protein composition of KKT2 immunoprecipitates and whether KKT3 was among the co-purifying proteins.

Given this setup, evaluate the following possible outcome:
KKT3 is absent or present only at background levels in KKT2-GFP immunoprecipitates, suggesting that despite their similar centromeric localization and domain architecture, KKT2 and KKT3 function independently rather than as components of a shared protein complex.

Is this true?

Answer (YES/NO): NO